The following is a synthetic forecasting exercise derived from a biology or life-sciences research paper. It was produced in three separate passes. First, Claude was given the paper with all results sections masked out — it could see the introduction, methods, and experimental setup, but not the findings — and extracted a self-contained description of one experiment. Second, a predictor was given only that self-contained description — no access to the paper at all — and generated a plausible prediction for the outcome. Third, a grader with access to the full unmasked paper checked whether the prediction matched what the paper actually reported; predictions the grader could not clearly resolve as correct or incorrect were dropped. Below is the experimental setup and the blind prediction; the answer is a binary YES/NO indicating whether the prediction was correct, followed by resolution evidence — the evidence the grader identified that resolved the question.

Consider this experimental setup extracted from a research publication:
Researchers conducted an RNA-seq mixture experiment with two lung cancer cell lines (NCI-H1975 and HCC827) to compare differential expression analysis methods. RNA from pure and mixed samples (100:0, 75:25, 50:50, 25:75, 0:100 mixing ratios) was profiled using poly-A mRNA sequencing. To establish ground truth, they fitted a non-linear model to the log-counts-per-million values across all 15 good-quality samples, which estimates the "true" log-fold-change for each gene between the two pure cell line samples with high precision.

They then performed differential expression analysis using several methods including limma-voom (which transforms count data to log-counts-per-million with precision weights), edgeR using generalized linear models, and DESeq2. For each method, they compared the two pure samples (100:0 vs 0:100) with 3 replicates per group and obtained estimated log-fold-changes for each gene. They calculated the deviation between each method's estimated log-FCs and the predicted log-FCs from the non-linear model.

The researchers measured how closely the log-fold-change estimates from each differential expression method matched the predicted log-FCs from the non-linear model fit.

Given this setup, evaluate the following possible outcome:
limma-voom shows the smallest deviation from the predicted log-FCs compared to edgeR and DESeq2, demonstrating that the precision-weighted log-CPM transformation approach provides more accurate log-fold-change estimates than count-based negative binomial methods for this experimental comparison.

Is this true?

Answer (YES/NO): YES